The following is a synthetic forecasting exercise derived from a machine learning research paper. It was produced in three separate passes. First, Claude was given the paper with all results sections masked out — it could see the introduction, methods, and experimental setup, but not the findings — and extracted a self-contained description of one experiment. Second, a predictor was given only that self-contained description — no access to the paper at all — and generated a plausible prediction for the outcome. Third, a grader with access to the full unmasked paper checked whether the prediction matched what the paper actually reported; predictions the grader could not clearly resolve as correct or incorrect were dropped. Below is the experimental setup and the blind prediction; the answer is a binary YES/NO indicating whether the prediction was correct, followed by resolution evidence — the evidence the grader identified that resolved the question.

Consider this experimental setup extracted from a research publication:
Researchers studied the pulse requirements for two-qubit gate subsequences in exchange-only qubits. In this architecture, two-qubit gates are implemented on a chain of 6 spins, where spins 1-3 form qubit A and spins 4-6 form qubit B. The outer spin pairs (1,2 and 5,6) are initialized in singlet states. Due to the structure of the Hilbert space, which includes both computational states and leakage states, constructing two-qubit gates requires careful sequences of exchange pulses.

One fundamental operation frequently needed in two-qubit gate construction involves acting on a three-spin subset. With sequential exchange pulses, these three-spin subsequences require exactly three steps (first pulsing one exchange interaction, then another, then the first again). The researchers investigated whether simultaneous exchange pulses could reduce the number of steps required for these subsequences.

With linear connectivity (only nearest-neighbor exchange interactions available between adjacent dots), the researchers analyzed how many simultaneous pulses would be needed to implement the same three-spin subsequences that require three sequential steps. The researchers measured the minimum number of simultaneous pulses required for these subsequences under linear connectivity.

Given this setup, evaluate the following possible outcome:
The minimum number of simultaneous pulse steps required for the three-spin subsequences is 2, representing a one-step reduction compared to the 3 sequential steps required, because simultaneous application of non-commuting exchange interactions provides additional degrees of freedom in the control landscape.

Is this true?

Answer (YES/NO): YES